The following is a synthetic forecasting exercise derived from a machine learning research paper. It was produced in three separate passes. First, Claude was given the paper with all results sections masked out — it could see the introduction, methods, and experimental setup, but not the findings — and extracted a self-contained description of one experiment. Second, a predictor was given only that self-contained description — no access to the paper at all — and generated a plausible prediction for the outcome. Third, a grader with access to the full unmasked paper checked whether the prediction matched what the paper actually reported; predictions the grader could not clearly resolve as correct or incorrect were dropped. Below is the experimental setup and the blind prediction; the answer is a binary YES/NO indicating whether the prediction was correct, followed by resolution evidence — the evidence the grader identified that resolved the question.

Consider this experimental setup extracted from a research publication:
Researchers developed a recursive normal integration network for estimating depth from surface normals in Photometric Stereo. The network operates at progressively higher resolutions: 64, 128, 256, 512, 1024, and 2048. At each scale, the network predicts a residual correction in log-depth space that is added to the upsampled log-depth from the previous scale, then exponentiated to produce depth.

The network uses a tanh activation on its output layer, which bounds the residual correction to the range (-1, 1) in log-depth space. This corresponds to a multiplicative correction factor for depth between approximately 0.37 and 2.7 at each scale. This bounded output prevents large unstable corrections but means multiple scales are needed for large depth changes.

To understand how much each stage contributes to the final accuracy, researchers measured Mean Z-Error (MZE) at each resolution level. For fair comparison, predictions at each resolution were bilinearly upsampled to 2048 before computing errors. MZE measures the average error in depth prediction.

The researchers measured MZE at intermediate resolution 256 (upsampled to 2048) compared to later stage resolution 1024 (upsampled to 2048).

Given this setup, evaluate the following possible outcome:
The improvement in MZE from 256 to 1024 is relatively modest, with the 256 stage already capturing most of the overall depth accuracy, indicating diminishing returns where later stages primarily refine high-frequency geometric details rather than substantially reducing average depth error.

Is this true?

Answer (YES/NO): YES